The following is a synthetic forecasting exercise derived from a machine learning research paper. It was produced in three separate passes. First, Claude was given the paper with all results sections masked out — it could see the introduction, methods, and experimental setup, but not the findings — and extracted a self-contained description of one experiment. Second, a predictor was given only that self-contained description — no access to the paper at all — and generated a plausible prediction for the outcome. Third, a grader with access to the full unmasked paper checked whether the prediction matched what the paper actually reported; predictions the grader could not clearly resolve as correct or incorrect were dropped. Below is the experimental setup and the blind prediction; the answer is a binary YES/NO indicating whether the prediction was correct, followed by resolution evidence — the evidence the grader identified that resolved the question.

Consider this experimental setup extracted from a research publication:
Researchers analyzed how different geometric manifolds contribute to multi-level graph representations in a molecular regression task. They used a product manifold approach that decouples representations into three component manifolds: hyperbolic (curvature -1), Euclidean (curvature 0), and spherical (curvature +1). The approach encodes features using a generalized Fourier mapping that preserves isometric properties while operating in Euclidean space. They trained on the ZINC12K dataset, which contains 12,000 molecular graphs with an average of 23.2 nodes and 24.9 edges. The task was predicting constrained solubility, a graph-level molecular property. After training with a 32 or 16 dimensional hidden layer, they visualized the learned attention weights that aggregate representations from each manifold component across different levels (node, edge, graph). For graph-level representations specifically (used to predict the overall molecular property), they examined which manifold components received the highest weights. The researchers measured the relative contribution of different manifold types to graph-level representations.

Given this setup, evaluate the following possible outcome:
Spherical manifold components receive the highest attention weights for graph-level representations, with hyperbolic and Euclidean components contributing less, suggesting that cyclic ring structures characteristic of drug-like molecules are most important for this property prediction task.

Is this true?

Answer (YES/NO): NO